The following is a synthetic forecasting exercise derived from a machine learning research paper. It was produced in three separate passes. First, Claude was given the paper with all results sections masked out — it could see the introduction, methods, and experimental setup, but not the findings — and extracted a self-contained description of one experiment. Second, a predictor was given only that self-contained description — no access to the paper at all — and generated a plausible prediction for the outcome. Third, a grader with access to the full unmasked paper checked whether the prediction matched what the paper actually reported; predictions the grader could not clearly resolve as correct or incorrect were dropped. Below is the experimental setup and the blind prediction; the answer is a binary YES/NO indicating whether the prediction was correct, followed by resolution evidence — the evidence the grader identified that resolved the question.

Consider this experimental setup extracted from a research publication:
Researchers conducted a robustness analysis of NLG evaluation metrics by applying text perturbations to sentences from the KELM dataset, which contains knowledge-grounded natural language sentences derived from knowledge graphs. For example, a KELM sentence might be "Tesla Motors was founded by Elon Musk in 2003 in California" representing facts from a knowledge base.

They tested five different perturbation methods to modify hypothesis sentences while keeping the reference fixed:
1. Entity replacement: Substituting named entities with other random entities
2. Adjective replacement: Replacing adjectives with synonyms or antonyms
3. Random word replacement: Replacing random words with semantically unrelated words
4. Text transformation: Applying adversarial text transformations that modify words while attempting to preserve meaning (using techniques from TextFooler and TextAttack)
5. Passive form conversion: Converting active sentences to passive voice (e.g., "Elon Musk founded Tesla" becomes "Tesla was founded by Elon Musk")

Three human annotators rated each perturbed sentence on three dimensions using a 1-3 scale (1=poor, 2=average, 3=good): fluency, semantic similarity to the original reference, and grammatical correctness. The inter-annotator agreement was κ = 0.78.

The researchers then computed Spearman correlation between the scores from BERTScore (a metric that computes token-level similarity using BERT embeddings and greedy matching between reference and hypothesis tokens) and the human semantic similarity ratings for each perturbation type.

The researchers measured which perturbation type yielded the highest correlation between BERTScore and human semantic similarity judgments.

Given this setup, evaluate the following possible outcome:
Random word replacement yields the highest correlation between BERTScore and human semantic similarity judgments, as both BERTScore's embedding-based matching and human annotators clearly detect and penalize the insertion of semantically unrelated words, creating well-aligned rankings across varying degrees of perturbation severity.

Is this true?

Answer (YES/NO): NO